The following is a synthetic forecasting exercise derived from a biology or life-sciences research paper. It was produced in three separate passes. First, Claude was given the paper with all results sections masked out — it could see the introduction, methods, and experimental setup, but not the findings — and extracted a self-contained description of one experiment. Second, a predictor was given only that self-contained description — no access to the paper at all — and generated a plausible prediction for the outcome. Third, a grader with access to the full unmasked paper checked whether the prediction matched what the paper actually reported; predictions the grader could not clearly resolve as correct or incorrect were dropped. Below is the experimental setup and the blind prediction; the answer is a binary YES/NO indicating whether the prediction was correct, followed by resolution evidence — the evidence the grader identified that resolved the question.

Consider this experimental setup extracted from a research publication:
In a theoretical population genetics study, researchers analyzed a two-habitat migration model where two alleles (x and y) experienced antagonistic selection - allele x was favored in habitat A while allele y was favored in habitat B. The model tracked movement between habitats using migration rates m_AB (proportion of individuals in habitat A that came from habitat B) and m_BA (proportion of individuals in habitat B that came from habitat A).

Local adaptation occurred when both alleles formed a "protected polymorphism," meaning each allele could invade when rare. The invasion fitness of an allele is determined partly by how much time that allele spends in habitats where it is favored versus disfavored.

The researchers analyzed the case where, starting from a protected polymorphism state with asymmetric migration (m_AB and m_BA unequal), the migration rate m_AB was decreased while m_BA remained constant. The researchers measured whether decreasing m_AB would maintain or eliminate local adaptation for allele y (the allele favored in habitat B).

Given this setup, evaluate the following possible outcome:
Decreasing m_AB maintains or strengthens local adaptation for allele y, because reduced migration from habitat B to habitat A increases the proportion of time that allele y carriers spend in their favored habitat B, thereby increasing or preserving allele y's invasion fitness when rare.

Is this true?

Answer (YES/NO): NO